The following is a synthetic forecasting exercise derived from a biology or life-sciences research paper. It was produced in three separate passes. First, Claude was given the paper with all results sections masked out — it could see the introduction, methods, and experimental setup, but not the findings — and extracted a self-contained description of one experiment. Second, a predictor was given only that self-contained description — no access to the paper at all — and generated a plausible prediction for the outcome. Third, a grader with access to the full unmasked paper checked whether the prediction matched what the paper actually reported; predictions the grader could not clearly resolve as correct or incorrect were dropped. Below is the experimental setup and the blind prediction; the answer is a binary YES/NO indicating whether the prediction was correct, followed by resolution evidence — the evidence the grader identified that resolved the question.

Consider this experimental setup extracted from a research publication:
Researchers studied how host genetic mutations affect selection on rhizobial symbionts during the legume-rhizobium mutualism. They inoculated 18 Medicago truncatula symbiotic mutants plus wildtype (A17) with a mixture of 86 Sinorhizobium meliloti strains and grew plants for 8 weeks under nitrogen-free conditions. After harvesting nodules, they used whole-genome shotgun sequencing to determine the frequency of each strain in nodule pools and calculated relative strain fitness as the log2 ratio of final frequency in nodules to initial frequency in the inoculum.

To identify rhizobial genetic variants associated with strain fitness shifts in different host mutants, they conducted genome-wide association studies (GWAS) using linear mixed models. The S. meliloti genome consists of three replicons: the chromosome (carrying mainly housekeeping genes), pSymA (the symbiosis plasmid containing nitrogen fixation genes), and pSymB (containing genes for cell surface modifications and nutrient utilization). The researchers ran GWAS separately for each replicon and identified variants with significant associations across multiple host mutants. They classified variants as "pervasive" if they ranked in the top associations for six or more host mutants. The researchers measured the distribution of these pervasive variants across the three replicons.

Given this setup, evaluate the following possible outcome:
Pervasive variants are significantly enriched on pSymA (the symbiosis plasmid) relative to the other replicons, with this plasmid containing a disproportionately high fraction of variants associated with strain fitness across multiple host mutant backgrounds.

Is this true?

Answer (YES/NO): YES